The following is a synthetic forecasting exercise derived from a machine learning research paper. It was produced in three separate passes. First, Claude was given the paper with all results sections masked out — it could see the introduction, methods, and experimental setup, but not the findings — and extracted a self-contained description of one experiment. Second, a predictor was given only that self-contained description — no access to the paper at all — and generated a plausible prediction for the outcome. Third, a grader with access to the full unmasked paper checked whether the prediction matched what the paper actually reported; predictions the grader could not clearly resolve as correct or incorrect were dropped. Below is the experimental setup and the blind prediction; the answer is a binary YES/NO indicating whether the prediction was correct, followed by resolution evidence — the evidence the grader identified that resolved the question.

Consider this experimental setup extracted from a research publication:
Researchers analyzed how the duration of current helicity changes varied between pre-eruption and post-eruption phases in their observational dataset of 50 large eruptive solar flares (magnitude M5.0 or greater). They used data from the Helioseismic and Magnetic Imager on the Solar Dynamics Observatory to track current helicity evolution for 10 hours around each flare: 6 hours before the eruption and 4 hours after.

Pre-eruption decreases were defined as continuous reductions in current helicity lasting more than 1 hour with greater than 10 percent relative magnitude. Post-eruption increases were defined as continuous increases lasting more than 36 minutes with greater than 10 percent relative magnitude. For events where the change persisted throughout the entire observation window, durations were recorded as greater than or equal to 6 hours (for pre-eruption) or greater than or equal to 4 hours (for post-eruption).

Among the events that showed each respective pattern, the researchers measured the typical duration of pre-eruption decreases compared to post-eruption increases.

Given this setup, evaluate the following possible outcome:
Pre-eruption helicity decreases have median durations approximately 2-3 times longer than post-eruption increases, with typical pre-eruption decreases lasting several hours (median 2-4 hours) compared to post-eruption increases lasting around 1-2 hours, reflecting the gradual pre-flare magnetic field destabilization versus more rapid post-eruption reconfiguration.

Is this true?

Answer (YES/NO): YES